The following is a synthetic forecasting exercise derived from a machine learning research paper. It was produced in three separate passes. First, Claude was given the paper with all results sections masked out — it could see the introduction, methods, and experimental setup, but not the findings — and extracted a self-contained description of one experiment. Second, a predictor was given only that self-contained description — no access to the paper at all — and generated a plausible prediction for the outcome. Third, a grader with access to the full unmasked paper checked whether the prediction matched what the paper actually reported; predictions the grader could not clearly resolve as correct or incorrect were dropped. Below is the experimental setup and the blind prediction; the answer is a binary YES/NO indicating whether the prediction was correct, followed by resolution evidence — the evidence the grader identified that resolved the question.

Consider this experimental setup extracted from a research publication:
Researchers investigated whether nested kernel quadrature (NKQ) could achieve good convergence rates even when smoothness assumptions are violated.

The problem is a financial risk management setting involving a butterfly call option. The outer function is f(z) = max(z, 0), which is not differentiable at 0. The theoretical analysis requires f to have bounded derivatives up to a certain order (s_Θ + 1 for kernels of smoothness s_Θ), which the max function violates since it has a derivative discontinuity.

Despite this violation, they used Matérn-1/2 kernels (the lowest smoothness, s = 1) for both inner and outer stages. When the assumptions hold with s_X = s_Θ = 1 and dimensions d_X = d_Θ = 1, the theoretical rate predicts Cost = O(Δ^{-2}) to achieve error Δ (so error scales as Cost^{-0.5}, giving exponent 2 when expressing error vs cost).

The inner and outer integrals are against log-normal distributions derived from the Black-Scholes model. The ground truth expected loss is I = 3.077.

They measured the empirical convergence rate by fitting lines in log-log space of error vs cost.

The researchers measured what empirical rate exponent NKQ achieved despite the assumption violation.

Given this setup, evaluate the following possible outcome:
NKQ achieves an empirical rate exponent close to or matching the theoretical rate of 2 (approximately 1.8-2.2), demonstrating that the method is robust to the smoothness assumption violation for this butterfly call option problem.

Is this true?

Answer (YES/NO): YES